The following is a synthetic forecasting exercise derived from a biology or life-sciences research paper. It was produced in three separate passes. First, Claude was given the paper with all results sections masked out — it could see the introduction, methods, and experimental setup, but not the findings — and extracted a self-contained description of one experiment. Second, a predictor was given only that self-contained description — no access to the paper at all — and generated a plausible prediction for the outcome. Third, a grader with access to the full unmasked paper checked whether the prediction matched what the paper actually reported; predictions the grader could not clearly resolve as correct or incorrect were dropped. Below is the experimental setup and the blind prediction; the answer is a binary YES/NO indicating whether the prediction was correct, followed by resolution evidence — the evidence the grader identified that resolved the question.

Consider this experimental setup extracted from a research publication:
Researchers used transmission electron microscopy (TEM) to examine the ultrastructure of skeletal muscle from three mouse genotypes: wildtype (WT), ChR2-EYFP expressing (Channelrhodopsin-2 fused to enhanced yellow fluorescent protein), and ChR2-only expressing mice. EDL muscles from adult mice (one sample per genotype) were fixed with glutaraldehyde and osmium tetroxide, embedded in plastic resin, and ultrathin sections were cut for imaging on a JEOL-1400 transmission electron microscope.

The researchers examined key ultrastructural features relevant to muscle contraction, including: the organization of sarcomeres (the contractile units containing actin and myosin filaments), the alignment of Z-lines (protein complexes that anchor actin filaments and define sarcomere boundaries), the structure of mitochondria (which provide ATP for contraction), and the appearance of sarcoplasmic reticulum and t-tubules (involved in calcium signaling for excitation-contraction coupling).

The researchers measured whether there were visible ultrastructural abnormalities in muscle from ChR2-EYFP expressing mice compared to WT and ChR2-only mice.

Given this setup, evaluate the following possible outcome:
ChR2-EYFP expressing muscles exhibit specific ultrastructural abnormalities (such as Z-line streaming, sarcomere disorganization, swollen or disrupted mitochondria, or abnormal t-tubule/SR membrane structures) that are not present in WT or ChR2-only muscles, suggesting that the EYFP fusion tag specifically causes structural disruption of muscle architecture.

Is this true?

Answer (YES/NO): NO